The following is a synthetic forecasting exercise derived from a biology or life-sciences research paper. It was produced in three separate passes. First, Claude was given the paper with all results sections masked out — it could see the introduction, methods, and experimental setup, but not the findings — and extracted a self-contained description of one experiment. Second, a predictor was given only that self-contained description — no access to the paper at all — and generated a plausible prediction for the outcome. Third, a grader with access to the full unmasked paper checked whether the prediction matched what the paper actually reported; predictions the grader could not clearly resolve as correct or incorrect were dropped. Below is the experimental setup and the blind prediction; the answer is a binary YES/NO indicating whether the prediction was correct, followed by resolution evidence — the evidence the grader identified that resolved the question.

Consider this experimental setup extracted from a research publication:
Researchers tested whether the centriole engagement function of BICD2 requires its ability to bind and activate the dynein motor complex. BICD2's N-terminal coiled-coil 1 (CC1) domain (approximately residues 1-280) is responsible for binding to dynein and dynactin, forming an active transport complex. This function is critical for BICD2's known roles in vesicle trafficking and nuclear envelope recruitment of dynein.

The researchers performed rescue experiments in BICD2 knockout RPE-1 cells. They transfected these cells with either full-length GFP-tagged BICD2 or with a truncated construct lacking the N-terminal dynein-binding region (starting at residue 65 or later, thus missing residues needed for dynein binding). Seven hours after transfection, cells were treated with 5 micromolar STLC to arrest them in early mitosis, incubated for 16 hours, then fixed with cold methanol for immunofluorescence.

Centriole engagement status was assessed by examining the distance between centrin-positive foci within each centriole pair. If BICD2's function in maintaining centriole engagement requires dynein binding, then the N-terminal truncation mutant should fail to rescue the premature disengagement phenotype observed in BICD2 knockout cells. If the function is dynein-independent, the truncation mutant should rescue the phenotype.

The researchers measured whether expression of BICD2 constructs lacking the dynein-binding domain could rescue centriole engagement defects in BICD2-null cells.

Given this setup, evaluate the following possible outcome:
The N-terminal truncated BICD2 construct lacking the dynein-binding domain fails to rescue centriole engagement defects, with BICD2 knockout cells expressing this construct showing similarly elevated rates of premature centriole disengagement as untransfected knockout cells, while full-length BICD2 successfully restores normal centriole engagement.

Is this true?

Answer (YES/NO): NO